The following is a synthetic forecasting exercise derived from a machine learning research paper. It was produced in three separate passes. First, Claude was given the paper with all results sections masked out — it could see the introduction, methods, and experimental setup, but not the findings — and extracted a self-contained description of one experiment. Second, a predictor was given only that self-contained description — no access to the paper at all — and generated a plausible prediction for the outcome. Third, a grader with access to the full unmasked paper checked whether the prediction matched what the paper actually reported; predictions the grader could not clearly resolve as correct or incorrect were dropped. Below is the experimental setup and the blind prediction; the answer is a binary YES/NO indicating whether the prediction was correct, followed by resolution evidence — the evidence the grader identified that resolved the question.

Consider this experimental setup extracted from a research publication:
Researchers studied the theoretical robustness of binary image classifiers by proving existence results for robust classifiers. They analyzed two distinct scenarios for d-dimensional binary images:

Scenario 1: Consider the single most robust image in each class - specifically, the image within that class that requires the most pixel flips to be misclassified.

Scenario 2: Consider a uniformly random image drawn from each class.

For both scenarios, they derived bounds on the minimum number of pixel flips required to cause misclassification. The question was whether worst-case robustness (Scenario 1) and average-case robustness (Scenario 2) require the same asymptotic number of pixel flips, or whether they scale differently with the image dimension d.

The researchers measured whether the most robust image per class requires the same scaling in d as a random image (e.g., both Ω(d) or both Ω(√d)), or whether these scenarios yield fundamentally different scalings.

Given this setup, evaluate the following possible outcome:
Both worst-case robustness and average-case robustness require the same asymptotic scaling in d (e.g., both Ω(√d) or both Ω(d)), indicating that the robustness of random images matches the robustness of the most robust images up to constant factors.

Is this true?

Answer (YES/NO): NO